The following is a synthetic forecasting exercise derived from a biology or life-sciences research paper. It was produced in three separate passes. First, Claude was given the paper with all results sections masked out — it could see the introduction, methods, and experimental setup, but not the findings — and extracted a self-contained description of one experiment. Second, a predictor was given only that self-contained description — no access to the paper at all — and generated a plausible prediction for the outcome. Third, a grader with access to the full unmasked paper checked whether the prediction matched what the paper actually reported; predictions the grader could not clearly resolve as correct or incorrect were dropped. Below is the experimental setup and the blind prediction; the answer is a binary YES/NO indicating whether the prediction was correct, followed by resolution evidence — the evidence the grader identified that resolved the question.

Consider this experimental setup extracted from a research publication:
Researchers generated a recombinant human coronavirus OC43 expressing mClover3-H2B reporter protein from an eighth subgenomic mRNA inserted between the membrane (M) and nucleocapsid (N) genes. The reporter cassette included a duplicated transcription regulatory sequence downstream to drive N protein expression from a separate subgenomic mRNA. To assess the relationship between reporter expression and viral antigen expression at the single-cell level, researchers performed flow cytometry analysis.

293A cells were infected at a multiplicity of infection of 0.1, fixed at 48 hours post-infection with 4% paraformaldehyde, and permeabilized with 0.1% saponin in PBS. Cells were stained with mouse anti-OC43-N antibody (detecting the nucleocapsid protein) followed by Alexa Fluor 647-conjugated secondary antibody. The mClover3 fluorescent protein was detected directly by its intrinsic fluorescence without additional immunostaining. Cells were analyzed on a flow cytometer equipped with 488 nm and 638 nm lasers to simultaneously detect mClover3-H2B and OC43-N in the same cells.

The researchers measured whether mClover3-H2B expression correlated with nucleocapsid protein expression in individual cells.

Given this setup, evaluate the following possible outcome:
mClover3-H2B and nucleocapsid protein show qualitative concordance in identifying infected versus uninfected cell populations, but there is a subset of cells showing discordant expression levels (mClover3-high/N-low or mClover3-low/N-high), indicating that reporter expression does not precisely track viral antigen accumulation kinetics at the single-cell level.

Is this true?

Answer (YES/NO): YES